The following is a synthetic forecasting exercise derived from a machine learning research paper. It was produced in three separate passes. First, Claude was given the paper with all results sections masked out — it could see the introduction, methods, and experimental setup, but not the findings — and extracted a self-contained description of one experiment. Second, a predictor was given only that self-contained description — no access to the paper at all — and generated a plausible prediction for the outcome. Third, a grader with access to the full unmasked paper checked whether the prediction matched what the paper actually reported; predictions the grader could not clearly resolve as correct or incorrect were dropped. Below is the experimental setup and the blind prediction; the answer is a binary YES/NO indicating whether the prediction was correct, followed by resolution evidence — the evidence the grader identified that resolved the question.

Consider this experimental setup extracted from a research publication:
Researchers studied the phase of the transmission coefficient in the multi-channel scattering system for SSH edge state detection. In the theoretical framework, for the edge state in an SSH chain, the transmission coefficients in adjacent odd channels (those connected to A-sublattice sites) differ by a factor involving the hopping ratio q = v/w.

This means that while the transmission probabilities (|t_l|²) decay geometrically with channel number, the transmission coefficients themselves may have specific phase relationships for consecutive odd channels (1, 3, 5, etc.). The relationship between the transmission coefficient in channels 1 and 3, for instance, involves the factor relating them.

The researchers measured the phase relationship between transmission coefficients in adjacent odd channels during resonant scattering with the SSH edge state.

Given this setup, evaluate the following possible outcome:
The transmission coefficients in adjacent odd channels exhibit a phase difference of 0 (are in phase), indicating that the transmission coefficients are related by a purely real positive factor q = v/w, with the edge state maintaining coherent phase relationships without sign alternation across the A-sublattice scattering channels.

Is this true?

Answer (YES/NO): NO